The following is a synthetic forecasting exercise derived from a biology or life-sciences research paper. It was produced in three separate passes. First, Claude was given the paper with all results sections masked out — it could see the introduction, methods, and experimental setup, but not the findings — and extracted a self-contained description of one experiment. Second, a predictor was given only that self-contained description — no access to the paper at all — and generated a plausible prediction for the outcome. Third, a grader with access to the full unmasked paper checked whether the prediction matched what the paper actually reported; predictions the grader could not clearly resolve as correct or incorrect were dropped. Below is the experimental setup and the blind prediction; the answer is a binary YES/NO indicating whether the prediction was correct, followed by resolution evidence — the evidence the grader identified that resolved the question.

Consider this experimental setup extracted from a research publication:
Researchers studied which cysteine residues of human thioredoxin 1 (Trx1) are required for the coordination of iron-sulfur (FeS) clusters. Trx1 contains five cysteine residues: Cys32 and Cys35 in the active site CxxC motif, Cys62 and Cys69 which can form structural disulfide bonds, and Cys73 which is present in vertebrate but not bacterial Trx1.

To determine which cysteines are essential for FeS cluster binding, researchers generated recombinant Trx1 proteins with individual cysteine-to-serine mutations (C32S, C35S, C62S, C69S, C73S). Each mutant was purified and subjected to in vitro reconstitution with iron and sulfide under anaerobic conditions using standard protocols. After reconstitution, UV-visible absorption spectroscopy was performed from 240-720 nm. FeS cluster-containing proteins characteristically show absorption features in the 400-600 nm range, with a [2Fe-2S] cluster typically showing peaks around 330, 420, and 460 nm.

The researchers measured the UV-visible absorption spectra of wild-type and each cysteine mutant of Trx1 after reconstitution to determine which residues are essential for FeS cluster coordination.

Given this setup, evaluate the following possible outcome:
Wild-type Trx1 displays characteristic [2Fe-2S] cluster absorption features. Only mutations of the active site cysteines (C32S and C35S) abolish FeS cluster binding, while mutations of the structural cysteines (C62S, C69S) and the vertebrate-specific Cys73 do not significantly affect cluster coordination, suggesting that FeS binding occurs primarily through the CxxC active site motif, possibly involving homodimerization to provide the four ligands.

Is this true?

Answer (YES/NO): NO